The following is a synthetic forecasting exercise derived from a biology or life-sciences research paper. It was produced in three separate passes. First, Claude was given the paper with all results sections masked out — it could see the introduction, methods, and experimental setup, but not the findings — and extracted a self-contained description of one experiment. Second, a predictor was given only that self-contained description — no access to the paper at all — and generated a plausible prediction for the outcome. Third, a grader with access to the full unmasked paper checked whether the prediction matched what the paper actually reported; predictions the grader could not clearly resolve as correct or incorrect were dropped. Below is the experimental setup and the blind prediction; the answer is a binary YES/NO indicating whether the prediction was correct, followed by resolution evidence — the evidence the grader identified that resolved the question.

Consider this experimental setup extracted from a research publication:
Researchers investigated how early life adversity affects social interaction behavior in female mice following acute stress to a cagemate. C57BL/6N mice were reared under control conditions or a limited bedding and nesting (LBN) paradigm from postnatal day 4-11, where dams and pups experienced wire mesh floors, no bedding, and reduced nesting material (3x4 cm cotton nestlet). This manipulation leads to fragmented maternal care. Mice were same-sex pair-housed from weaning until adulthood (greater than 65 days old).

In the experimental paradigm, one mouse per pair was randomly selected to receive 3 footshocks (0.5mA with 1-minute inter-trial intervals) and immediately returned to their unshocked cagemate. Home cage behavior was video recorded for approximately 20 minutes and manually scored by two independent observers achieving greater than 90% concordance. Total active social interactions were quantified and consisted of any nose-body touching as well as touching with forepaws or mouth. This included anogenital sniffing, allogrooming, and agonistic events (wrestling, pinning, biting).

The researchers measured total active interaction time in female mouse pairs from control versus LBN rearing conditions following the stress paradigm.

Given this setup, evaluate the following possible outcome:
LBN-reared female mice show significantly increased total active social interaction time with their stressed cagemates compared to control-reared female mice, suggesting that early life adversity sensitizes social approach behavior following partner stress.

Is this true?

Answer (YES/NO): NO